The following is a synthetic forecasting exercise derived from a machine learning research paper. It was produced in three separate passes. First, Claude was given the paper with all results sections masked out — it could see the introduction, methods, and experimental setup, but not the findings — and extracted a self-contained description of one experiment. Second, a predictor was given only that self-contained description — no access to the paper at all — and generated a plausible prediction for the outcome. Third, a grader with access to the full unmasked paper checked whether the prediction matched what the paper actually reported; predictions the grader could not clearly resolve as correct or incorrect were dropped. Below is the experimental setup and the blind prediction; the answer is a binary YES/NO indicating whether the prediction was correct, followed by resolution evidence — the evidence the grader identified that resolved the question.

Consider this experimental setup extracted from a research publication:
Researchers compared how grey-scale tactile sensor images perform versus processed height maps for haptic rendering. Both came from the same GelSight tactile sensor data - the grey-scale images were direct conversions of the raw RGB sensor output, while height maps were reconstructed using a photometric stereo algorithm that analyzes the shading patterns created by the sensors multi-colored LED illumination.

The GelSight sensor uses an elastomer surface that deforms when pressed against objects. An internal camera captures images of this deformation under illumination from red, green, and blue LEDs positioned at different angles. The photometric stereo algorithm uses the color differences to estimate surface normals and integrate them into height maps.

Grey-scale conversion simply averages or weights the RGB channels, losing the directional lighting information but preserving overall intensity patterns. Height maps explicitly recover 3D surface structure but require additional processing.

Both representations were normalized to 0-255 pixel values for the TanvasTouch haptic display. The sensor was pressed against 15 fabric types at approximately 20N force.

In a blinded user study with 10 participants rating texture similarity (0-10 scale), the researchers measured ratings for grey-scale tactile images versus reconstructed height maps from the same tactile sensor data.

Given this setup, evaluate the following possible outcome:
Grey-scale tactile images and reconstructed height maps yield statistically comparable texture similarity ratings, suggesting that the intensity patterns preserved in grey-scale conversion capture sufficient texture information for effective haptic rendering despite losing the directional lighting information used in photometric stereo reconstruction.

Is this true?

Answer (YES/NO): NO